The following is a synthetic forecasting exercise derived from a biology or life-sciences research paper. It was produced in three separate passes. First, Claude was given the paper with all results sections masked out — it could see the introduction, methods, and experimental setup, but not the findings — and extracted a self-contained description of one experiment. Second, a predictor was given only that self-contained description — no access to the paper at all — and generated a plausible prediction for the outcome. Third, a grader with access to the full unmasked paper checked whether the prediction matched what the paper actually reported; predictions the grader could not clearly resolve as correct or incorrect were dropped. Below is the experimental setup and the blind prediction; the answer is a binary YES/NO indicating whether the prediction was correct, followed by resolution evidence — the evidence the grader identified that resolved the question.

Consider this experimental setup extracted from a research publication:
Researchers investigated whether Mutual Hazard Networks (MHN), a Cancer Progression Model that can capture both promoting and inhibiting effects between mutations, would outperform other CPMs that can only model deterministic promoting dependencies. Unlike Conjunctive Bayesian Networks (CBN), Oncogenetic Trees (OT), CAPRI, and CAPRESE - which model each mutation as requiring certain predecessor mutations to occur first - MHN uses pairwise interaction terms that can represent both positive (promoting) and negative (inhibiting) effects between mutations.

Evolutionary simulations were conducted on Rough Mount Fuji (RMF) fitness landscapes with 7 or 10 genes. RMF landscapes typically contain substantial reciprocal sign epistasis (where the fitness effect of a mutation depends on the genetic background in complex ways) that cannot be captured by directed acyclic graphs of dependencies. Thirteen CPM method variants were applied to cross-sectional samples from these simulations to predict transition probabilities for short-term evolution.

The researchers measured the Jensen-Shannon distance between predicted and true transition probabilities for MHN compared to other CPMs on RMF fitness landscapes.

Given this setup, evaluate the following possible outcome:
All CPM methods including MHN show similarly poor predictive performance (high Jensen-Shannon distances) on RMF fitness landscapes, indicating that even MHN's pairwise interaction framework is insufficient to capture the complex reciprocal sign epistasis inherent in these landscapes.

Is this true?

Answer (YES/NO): YES